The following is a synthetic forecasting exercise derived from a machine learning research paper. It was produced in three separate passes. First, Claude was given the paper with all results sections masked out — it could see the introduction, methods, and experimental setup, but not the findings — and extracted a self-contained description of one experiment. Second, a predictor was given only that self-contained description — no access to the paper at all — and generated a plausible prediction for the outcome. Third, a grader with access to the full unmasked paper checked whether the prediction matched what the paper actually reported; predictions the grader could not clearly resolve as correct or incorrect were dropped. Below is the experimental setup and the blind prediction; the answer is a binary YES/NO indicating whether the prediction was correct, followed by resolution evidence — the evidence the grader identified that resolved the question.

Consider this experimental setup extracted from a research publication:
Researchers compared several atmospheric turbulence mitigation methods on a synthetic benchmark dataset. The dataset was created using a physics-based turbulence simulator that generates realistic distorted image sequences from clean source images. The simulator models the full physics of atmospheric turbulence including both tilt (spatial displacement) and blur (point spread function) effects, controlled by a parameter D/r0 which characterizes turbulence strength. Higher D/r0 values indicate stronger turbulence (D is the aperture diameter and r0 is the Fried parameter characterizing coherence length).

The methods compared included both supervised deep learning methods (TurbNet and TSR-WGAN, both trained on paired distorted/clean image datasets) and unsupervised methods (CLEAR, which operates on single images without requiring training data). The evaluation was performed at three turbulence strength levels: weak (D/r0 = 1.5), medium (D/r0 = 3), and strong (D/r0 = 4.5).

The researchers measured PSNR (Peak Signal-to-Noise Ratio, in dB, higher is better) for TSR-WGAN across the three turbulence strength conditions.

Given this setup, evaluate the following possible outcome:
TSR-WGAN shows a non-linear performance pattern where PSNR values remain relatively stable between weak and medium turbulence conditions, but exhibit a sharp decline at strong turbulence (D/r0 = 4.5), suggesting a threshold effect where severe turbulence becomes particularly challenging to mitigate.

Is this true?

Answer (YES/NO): NO